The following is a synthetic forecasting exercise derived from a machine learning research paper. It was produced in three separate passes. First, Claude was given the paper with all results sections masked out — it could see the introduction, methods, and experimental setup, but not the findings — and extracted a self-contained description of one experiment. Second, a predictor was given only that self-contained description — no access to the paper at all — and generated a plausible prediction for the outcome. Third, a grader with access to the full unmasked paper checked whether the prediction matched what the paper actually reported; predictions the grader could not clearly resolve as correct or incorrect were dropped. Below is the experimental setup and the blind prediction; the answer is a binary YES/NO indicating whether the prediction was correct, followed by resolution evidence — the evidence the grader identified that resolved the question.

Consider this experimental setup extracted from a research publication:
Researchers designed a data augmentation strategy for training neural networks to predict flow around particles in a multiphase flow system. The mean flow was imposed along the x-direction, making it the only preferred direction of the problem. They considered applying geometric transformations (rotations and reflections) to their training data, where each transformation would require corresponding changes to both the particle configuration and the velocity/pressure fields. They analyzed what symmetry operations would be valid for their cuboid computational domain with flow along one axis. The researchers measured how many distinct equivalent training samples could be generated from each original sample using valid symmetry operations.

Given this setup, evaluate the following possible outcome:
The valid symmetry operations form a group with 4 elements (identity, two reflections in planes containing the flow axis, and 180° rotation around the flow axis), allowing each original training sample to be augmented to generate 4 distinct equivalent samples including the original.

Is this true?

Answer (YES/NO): NO